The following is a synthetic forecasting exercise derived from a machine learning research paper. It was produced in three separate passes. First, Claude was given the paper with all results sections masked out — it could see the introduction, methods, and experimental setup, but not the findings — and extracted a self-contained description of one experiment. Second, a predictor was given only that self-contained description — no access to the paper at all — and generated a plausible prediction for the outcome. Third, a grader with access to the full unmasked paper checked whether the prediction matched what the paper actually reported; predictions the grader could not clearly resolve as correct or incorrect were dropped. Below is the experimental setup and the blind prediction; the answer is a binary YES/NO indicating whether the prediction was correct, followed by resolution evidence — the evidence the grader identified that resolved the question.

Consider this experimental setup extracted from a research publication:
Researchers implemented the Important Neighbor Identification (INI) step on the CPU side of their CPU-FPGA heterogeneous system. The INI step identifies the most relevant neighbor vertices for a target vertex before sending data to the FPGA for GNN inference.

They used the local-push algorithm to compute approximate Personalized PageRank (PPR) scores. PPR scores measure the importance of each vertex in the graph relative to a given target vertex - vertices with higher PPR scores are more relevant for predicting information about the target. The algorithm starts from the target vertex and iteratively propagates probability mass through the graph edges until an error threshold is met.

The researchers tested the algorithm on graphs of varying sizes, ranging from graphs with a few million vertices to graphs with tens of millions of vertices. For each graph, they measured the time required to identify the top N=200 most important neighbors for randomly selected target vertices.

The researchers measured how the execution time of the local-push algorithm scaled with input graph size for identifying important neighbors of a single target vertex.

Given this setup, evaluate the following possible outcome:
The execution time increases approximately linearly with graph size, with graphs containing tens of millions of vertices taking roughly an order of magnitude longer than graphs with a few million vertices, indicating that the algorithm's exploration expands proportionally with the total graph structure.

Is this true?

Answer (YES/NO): NO